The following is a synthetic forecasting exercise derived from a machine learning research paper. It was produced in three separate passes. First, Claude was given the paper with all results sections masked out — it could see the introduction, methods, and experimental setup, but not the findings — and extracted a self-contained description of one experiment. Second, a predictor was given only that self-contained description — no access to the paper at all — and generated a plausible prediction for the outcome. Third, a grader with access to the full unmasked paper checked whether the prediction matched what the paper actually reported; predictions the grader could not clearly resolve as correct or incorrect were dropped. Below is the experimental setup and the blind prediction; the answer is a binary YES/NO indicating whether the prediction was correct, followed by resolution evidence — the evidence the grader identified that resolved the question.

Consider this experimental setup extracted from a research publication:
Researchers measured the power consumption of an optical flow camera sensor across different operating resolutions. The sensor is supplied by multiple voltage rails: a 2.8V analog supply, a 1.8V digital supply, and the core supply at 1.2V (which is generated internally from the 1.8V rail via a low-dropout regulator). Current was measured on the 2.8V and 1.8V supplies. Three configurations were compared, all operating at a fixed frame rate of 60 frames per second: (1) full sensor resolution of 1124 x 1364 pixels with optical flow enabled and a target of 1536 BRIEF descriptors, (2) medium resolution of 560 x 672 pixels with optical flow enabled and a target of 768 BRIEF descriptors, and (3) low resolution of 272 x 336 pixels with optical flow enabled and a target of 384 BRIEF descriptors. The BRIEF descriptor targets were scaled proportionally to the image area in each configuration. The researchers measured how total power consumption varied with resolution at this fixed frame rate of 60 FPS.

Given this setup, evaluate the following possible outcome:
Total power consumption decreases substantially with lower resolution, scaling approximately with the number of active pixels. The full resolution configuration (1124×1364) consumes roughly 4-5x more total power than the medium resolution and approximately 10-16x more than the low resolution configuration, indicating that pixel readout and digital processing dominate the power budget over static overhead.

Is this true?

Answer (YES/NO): NO